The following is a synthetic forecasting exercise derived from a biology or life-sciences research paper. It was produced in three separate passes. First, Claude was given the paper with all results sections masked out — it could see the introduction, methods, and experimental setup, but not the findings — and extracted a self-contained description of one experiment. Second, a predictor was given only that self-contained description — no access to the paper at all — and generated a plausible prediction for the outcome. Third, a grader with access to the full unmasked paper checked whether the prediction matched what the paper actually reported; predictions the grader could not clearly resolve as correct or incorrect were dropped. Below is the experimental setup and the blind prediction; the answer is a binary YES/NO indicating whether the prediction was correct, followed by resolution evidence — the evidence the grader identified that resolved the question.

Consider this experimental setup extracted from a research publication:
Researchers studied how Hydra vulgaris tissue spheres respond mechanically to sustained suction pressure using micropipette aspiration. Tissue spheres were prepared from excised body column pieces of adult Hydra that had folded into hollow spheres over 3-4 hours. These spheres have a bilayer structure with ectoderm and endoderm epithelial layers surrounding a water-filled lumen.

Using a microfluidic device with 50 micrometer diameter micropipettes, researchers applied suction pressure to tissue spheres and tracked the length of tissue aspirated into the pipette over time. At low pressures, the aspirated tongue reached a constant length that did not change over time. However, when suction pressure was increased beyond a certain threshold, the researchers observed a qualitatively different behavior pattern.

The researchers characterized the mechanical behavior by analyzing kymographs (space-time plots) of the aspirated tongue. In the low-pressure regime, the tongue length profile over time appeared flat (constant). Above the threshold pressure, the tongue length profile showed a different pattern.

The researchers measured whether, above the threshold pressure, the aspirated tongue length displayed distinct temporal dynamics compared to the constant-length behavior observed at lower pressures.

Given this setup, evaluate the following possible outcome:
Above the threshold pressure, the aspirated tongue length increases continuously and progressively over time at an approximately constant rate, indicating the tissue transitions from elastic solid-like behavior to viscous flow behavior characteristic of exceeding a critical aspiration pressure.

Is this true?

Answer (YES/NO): YES